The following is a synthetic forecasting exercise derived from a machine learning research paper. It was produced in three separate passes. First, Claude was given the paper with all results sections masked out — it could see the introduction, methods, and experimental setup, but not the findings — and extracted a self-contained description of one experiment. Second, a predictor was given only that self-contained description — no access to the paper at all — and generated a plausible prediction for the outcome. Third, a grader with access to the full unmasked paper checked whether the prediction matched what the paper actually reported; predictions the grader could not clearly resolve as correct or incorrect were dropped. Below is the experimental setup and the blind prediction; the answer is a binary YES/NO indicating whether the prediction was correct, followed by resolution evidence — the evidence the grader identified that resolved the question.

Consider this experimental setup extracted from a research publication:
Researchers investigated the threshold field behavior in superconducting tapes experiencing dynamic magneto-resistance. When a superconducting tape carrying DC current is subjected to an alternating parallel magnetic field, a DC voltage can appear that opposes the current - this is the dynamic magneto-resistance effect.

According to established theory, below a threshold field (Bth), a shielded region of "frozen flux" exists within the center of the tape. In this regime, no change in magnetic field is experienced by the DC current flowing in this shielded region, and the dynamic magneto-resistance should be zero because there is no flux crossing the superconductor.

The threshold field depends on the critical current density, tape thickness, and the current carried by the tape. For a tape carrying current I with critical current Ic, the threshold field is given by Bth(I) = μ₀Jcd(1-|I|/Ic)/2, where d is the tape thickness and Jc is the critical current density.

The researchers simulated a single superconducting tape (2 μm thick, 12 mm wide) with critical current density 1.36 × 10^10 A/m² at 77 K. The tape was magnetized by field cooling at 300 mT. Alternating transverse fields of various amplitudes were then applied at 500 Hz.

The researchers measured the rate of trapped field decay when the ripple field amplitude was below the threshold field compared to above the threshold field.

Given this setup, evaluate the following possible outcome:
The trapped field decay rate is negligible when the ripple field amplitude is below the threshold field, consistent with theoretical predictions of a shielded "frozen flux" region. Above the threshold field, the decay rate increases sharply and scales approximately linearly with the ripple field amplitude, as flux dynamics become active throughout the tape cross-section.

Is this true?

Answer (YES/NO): YES